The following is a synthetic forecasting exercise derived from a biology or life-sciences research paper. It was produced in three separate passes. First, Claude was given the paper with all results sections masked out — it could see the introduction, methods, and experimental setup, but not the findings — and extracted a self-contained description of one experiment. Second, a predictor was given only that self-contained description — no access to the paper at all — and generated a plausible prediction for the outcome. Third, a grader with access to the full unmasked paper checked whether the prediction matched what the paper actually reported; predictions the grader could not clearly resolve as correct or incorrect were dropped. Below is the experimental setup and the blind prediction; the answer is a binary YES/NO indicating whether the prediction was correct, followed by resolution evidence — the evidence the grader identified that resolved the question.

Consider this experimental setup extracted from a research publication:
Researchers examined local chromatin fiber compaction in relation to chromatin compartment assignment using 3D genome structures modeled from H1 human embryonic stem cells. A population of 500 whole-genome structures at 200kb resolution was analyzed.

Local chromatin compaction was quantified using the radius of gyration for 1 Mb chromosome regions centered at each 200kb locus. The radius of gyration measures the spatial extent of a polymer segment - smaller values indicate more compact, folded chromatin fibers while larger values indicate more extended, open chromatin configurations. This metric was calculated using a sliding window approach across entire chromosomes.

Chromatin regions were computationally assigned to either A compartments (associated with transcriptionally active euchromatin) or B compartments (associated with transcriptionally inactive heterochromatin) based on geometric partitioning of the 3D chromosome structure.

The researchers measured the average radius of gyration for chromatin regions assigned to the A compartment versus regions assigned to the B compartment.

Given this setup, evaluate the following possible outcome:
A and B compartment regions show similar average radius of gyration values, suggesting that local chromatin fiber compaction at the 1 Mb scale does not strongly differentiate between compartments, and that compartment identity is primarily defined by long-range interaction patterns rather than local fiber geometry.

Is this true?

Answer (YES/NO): NO